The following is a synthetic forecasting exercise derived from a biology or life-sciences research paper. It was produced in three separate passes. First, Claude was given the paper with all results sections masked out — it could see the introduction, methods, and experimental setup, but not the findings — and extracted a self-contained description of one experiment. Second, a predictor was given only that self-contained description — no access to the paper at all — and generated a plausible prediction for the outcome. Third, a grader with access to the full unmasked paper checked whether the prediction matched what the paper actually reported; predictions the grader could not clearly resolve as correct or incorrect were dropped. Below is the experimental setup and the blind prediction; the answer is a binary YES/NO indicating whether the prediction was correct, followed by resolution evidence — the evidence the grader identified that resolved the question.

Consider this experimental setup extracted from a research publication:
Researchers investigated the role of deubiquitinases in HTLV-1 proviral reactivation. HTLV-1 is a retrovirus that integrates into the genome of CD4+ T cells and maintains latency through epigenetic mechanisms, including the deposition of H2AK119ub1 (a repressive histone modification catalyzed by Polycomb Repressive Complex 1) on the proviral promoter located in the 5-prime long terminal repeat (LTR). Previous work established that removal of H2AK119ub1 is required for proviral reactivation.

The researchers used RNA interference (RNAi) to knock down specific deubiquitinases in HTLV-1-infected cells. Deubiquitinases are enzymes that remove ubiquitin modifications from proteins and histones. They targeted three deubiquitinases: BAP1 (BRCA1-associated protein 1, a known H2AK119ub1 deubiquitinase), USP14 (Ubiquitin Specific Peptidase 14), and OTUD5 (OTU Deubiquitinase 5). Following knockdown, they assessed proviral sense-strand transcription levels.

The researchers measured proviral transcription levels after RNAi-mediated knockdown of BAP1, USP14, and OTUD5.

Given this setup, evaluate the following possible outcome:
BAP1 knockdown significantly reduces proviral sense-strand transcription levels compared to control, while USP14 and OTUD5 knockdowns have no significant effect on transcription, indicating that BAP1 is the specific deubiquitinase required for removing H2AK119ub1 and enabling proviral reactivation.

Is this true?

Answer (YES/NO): NO